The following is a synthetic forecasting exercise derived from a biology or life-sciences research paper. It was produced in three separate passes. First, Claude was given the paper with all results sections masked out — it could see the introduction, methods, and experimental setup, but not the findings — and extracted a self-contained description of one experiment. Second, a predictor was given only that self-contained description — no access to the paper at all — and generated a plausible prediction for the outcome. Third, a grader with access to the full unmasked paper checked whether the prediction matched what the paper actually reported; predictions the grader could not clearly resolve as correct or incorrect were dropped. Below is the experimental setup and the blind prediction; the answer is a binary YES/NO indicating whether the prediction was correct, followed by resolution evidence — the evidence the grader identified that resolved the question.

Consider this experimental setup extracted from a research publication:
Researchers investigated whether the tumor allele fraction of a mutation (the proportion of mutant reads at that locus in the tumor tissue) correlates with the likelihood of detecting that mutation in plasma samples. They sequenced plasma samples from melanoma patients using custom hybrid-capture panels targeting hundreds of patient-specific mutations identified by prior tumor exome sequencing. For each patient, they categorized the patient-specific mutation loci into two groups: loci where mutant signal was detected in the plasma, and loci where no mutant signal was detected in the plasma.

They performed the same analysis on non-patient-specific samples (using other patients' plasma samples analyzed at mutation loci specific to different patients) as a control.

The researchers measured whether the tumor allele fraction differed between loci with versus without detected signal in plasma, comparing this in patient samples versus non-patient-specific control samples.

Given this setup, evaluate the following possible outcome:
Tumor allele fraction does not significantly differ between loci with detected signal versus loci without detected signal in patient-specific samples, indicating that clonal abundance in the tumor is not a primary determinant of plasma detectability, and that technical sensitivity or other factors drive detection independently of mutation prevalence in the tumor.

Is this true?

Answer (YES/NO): NO